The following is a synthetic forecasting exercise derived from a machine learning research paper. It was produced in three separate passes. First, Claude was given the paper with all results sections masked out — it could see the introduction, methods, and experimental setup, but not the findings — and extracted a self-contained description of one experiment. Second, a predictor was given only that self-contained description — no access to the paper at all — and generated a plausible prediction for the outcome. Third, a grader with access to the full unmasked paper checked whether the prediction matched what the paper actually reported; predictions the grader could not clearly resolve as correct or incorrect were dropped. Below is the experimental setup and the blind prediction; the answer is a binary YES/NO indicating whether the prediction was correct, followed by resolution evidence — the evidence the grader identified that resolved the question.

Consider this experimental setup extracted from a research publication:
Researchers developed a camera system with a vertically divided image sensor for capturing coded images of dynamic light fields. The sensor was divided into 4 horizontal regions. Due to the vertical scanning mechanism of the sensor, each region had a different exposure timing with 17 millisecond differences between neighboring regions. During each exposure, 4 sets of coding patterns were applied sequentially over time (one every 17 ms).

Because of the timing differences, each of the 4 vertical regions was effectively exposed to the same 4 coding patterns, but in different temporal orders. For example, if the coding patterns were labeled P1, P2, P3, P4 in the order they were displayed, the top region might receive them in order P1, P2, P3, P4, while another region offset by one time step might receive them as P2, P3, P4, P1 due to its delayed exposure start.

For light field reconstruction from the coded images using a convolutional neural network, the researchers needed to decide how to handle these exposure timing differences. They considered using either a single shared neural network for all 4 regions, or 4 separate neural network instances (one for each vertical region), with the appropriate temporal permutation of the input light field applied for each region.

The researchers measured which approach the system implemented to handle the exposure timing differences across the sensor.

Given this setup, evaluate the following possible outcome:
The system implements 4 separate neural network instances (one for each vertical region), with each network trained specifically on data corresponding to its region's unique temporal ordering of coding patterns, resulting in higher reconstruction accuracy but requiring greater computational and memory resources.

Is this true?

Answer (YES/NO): NO